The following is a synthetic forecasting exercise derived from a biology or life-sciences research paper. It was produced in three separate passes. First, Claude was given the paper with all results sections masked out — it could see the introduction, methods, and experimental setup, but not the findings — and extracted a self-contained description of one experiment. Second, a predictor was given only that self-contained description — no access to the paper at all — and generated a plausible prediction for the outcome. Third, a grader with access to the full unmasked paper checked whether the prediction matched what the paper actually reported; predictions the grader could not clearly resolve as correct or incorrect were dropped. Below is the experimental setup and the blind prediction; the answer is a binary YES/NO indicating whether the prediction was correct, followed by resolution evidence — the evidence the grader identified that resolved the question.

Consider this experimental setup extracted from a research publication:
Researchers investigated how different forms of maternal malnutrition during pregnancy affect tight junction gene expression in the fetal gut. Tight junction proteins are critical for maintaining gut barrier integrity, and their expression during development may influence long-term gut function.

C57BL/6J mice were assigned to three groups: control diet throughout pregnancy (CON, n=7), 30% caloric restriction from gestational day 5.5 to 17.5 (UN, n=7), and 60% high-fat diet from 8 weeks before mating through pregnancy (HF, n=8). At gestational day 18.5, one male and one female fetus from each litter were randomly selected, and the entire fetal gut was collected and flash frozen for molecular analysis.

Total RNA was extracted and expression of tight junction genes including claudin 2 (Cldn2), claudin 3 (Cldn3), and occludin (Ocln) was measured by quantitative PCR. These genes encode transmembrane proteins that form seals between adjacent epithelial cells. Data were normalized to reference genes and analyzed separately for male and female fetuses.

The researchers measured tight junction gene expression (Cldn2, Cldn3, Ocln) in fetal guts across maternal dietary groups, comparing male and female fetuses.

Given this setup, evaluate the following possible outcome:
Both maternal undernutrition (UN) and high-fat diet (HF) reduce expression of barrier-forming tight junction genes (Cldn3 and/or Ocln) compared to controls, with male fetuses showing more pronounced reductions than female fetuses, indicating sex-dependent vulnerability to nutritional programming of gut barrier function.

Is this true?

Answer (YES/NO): NO